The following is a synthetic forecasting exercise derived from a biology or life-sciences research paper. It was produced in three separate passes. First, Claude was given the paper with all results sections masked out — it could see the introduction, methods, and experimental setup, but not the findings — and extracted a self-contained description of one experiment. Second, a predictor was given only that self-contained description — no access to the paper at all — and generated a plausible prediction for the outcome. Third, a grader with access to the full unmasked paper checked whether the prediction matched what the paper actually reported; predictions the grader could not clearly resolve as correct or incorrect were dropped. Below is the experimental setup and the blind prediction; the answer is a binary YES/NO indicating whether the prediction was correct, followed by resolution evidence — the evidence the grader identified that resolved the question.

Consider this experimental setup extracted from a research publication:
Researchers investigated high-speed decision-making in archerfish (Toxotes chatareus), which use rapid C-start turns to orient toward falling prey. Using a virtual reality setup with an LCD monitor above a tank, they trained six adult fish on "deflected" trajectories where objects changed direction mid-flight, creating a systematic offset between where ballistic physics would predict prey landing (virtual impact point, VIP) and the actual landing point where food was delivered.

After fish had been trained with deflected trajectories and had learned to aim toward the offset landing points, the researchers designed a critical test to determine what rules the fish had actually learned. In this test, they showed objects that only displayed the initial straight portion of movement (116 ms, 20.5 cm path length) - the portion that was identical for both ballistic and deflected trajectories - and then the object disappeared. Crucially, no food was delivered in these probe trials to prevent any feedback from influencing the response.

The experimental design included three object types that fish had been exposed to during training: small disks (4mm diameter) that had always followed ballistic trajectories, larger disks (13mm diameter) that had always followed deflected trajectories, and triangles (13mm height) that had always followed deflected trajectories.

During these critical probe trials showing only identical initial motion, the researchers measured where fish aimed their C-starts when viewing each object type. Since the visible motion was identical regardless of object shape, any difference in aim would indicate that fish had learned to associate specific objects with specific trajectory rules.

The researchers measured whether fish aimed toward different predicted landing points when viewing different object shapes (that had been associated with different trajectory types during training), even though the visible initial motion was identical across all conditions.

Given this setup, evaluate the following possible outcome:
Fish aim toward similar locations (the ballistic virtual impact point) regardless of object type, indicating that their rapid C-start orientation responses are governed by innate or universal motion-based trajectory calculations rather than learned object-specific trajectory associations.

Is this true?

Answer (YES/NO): NO